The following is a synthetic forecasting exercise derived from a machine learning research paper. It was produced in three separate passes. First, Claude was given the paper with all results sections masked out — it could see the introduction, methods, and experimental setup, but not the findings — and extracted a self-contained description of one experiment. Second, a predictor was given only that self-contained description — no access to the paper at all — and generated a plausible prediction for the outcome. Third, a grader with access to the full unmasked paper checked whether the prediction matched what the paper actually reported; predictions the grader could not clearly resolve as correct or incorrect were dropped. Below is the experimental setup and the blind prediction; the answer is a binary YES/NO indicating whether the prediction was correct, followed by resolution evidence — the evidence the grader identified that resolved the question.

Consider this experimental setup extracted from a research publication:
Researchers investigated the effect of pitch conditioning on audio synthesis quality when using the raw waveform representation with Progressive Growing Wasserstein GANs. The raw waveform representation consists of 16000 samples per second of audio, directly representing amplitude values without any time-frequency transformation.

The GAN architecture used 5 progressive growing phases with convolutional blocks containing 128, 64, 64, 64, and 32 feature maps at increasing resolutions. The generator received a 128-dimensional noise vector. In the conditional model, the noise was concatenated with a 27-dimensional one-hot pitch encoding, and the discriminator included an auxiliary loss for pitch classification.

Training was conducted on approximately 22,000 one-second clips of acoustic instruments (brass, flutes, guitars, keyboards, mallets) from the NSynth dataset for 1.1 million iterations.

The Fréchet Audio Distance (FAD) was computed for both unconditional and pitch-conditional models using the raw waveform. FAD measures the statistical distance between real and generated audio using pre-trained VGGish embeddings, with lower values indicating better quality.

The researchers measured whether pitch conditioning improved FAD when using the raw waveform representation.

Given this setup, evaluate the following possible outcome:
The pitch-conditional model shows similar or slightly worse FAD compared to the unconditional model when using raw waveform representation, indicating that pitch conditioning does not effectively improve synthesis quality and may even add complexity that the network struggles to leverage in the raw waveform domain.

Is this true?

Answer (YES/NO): NO